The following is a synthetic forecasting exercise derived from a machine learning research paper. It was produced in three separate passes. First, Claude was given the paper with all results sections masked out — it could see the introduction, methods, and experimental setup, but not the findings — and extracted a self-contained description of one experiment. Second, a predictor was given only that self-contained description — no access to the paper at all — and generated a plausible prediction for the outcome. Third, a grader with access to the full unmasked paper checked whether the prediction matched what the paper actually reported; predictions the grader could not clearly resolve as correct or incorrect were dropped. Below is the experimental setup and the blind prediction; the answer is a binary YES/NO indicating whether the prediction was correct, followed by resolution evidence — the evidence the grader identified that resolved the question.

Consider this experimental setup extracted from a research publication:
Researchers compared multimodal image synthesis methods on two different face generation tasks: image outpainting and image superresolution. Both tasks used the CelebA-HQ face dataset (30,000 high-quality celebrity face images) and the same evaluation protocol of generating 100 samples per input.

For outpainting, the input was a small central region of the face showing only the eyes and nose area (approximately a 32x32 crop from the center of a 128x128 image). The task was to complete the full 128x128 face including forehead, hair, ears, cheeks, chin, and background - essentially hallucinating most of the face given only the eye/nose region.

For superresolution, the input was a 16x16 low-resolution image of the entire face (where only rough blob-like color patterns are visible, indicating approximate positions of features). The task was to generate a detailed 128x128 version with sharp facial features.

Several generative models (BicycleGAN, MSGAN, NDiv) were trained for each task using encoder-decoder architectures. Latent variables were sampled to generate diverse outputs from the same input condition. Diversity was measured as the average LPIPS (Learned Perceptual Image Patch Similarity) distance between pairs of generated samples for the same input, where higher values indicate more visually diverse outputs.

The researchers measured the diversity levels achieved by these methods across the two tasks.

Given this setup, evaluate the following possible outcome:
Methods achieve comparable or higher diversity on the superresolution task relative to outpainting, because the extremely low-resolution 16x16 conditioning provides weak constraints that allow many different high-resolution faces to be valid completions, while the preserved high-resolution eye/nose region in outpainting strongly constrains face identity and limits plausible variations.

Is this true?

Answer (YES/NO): NO